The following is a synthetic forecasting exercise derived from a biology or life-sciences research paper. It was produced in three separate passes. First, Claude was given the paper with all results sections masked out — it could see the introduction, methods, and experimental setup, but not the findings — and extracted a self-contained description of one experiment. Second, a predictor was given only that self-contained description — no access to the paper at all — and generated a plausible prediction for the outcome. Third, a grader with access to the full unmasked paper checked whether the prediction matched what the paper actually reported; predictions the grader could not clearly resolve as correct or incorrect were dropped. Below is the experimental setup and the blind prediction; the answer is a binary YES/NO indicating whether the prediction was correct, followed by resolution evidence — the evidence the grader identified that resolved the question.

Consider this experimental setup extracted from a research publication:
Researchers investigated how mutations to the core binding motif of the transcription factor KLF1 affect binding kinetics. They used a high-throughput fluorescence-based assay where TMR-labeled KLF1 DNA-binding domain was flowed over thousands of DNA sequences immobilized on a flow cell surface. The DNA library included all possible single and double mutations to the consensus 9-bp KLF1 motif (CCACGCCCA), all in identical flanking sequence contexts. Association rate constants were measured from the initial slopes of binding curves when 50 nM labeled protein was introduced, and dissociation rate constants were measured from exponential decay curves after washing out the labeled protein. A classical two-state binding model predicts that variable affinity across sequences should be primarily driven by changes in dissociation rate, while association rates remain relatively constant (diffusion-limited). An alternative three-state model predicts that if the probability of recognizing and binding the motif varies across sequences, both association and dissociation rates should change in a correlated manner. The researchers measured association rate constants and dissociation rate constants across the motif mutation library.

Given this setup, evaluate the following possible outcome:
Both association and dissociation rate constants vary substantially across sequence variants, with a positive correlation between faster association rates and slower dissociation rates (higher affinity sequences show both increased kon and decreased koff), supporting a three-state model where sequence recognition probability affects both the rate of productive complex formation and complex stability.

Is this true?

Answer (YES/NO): YES